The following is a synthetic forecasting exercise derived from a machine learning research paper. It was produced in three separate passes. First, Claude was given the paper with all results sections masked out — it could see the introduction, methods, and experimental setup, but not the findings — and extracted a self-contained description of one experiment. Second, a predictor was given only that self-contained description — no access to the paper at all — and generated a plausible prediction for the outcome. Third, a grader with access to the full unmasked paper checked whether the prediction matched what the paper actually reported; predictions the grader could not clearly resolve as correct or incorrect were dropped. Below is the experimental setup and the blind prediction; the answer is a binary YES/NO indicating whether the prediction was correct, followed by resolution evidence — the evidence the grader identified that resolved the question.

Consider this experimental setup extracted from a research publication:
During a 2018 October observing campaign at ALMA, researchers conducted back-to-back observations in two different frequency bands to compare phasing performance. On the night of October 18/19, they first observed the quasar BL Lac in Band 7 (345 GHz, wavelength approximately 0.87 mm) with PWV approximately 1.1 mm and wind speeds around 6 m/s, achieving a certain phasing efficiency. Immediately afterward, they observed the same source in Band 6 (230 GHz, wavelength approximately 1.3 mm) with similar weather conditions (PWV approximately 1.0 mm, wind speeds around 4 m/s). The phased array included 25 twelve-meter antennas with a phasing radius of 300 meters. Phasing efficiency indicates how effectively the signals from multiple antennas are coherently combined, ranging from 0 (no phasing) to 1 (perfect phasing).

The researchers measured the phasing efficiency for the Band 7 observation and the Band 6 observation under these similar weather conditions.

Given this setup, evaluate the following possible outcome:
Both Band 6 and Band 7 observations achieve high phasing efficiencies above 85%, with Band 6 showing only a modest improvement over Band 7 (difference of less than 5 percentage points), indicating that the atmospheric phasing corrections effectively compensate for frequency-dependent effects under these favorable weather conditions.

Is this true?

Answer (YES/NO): NO